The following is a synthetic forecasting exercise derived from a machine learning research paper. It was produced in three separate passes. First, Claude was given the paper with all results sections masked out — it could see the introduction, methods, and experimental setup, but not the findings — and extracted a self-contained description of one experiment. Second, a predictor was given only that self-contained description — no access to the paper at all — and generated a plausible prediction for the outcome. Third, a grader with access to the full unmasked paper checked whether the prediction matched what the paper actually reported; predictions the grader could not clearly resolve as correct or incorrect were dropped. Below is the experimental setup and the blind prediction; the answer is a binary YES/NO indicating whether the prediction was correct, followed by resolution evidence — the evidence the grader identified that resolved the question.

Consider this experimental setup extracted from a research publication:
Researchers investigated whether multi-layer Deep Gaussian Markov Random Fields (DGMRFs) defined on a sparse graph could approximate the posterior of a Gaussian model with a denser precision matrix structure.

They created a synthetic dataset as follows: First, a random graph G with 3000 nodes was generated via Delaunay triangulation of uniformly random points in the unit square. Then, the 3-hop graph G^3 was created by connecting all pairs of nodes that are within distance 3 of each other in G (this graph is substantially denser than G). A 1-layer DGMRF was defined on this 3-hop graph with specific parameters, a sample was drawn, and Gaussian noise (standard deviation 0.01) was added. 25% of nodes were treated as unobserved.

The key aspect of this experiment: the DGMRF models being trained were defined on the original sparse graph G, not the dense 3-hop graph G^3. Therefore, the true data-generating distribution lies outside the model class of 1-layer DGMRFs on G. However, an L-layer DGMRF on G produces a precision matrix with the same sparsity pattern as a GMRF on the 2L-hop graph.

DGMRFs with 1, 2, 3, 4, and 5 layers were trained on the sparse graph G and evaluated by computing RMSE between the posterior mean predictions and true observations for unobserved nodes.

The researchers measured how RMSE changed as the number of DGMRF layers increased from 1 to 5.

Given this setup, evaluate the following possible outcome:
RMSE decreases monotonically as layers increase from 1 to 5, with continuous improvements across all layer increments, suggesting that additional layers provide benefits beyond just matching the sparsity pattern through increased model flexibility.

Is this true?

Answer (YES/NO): NO